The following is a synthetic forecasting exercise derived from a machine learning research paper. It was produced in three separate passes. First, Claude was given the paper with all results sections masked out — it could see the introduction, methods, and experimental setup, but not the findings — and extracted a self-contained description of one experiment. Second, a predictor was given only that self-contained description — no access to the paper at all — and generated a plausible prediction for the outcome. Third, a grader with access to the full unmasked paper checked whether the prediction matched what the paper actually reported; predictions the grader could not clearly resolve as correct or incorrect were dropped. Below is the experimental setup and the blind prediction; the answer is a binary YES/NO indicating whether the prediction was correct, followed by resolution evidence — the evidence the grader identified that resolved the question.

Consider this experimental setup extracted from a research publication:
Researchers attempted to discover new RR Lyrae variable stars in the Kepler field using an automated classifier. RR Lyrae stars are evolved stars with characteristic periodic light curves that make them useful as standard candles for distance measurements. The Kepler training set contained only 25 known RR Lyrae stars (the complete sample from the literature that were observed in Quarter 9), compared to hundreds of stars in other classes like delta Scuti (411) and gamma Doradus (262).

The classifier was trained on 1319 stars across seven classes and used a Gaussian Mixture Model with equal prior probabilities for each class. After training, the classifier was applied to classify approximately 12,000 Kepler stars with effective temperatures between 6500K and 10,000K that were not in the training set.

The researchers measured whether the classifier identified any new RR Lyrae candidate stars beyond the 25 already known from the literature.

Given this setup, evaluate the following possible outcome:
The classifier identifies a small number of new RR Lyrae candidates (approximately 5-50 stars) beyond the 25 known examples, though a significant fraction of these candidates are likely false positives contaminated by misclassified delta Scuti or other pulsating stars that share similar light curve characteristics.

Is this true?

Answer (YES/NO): NO